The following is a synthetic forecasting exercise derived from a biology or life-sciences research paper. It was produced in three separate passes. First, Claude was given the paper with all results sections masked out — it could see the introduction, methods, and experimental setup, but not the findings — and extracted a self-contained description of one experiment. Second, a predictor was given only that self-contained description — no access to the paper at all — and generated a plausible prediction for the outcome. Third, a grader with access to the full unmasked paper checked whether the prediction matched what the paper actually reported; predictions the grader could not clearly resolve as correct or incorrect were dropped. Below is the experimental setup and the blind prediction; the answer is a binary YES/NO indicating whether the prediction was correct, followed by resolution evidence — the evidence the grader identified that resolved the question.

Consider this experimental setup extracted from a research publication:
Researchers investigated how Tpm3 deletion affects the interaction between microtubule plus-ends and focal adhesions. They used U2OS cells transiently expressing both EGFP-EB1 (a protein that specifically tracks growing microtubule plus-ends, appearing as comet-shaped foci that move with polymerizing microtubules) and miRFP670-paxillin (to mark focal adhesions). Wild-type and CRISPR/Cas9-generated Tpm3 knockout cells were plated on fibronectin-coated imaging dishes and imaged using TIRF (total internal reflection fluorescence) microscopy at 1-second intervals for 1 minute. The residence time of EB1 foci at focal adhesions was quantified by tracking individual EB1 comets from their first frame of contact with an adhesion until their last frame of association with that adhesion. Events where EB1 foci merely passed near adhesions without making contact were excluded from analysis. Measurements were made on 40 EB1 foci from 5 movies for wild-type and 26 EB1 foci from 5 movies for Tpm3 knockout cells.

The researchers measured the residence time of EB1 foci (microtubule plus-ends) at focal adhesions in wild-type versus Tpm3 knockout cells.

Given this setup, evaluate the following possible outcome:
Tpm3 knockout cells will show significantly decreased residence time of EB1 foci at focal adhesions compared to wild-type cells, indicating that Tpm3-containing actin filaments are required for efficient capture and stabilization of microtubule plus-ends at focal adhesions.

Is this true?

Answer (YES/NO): YES